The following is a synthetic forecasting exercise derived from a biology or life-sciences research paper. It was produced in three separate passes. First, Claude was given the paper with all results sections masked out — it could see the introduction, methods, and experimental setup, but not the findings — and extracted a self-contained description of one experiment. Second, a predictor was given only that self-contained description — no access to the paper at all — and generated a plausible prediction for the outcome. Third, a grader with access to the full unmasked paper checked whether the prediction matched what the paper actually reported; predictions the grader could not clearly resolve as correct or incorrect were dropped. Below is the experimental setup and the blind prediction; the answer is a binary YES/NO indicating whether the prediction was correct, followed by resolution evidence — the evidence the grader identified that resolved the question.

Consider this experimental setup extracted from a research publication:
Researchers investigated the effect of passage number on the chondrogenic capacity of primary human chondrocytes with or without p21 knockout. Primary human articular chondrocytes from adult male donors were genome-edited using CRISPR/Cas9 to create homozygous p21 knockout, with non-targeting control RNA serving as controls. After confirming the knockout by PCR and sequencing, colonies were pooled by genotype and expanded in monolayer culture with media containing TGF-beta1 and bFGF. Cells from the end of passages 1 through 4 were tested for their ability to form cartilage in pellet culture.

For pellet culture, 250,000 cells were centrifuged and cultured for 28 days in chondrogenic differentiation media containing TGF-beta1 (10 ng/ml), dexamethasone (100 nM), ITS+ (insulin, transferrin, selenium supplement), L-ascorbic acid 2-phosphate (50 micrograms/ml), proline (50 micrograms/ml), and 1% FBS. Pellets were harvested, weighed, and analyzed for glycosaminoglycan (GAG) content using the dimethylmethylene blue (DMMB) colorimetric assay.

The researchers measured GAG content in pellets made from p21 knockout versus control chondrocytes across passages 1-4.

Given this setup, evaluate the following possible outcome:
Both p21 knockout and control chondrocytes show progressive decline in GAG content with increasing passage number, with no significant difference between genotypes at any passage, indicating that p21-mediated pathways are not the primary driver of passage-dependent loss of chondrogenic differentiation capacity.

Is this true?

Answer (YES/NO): NO